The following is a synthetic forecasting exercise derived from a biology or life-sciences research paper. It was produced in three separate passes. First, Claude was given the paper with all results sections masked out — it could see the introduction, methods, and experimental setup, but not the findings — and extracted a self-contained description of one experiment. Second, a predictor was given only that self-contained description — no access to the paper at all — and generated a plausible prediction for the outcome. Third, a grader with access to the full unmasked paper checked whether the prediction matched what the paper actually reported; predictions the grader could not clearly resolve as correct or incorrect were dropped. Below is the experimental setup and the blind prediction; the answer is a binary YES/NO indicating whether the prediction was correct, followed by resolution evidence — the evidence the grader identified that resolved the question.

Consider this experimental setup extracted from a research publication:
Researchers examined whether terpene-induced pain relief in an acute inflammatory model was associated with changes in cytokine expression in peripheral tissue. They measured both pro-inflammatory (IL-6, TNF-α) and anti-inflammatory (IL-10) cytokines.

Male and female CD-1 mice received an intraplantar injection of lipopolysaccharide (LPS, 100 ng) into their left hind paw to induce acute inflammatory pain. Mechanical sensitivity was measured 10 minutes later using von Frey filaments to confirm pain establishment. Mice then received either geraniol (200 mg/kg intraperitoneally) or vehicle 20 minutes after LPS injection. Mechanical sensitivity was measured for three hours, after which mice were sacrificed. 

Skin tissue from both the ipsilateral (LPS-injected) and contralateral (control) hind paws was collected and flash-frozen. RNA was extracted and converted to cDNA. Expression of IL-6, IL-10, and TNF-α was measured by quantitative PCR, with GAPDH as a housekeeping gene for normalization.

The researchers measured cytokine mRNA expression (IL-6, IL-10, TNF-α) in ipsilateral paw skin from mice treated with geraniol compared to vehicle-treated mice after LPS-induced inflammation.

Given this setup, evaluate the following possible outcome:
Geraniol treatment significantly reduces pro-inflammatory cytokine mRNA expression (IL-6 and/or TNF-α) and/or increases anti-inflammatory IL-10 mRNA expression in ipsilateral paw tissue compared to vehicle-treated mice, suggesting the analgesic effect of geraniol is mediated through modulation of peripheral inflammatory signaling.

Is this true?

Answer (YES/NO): NO